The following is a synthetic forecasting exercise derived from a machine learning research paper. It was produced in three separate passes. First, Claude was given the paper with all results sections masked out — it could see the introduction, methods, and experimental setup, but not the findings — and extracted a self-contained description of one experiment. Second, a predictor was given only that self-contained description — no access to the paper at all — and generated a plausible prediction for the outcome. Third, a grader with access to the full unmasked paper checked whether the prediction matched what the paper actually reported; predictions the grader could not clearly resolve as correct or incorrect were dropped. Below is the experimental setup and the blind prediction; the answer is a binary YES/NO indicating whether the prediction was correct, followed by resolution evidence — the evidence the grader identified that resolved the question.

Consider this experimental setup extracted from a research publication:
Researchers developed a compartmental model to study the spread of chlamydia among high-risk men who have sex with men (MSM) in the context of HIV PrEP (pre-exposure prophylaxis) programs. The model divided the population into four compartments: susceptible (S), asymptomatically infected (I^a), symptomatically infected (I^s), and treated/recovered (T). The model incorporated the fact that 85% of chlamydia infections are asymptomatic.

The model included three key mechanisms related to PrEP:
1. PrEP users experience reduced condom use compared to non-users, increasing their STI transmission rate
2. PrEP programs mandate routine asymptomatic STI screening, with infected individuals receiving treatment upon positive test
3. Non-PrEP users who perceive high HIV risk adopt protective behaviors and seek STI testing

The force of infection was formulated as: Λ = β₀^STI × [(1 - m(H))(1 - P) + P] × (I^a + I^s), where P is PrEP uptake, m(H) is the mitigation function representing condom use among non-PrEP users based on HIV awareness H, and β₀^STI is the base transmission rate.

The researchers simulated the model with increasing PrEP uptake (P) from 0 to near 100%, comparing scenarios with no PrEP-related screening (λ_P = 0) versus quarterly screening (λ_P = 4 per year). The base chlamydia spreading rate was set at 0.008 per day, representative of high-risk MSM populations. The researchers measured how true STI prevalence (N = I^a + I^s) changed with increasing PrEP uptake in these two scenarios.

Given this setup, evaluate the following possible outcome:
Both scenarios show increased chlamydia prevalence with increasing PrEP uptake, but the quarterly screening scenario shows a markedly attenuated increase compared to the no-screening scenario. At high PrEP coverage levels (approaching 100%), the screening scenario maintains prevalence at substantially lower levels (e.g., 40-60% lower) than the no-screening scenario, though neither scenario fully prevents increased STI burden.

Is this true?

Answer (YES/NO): NO